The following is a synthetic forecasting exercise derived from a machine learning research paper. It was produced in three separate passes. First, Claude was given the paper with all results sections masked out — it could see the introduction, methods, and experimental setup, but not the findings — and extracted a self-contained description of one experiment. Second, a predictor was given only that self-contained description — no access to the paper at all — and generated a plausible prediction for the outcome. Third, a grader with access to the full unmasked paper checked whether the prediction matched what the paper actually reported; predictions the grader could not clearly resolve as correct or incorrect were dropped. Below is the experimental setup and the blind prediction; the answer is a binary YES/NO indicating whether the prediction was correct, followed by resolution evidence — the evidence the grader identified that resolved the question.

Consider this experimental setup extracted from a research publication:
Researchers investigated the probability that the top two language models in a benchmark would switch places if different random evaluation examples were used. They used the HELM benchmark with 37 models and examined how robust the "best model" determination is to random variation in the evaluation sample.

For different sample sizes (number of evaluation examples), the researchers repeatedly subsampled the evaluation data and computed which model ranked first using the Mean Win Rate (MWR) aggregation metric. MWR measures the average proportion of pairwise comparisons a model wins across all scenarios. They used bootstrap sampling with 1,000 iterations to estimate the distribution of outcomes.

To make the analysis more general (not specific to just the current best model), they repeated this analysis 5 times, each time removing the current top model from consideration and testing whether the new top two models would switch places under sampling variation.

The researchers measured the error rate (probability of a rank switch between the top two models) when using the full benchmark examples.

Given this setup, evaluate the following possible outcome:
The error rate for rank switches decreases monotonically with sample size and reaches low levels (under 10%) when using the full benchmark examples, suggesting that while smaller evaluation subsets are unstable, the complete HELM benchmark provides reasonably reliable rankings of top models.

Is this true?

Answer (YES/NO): NO